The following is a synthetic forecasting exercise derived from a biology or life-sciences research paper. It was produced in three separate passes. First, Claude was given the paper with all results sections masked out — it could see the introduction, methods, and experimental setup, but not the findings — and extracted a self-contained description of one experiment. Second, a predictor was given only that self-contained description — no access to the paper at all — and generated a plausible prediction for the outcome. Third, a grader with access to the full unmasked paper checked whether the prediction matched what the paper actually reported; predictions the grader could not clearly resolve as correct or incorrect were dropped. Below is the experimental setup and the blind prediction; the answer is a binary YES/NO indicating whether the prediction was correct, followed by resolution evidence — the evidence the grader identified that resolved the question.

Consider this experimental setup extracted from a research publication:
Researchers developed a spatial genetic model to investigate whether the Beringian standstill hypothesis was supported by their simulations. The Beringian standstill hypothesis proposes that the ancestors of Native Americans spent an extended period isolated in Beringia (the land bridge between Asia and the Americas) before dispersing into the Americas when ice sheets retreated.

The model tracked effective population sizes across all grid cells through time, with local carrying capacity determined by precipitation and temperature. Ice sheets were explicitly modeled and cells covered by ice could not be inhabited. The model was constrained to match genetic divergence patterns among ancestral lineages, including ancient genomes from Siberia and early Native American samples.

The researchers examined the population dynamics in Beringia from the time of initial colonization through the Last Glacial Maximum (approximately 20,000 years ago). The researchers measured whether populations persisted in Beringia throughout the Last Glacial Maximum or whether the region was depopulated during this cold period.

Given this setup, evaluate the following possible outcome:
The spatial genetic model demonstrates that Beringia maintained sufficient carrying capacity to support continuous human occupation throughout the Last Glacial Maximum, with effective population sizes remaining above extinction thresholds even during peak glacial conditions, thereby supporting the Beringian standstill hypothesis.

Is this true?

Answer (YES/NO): YES